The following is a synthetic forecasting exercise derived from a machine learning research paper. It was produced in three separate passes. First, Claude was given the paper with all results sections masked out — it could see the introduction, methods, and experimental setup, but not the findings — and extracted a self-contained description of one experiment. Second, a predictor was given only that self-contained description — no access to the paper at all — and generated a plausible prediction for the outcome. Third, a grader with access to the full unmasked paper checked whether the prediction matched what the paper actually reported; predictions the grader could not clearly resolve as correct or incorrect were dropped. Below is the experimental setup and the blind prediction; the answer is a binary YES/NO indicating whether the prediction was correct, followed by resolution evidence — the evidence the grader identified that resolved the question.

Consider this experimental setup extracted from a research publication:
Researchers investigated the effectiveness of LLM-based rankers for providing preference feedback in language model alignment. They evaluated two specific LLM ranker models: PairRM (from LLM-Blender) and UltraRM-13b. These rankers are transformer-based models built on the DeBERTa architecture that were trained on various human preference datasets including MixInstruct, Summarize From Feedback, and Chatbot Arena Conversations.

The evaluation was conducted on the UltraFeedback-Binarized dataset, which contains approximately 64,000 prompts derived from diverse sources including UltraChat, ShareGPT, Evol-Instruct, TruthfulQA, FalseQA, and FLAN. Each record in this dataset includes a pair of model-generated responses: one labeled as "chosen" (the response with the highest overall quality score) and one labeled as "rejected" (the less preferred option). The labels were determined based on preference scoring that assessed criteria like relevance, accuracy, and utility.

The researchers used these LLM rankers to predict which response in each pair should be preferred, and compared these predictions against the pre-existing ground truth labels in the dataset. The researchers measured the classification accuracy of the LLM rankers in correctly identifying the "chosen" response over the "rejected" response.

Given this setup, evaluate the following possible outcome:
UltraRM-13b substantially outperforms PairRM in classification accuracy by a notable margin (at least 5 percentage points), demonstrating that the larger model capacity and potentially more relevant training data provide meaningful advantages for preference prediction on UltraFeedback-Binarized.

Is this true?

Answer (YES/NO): NO